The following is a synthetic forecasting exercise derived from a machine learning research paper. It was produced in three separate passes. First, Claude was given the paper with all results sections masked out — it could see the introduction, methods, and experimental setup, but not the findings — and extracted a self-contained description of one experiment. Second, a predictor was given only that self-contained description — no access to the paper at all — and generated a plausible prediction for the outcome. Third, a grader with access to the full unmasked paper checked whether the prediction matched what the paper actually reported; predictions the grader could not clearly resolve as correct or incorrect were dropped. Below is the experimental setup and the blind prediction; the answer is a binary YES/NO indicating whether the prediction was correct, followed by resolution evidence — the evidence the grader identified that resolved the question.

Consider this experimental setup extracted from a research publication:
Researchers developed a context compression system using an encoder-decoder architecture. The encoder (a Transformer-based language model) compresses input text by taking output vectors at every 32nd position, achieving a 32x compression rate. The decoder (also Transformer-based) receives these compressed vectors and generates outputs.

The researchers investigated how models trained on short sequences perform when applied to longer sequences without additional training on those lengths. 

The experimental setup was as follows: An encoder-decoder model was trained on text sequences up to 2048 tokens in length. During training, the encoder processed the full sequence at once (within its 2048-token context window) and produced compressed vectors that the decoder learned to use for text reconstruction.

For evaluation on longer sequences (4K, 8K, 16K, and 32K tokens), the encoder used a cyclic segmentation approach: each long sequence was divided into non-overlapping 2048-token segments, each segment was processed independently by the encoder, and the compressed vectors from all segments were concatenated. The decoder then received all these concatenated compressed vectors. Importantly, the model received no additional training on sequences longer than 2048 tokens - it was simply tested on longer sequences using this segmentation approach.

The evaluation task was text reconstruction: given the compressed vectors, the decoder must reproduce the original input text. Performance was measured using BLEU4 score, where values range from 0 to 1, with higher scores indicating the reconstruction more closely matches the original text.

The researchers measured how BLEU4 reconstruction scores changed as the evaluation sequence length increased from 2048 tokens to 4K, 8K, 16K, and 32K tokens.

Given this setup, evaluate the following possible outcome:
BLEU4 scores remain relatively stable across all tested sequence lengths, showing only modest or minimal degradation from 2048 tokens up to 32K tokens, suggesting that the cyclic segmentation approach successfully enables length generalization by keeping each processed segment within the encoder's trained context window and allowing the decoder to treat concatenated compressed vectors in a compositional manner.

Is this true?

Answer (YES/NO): NO